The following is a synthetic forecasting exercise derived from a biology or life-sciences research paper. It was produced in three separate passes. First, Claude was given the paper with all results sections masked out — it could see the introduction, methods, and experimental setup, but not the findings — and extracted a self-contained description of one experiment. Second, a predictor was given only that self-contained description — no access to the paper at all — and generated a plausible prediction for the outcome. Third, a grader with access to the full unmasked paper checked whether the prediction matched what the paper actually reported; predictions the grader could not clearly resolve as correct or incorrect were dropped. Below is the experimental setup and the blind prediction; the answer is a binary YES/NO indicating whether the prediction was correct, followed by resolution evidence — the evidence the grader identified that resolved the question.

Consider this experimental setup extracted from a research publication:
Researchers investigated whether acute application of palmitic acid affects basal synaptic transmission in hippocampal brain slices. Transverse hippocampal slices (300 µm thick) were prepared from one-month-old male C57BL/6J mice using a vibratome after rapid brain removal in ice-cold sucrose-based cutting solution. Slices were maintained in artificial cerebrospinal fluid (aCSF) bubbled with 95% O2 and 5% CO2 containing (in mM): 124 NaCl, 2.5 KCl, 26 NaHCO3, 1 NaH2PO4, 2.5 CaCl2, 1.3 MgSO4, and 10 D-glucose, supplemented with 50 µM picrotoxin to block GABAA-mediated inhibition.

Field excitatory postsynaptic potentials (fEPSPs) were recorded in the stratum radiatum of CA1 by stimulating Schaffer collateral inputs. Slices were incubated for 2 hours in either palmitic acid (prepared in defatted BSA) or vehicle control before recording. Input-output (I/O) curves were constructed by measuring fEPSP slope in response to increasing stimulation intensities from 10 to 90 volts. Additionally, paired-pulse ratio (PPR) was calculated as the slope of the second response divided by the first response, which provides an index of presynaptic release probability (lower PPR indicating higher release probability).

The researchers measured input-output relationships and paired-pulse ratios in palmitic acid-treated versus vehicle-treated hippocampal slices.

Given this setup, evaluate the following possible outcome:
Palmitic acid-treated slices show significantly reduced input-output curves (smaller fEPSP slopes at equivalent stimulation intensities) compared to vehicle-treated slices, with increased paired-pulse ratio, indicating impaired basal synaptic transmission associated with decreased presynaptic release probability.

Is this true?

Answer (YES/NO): NO